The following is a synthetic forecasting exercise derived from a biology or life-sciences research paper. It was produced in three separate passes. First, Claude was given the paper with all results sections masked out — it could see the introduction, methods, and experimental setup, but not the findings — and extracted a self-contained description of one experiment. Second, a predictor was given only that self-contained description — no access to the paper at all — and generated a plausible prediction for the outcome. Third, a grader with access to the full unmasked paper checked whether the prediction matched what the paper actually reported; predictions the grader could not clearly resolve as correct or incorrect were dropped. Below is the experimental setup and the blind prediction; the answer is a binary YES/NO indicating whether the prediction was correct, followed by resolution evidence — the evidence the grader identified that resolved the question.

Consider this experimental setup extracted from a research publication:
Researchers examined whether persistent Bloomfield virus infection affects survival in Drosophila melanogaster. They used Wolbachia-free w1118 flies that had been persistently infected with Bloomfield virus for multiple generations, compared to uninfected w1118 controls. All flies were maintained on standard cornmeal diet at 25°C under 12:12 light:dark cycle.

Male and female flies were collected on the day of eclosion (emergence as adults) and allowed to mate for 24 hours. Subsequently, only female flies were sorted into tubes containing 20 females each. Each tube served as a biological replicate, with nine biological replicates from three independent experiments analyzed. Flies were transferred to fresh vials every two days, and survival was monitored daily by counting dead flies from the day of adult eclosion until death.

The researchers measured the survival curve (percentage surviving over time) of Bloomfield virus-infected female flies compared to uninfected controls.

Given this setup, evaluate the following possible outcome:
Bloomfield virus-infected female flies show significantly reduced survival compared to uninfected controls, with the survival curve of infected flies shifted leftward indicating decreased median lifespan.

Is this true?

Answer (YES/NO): YES